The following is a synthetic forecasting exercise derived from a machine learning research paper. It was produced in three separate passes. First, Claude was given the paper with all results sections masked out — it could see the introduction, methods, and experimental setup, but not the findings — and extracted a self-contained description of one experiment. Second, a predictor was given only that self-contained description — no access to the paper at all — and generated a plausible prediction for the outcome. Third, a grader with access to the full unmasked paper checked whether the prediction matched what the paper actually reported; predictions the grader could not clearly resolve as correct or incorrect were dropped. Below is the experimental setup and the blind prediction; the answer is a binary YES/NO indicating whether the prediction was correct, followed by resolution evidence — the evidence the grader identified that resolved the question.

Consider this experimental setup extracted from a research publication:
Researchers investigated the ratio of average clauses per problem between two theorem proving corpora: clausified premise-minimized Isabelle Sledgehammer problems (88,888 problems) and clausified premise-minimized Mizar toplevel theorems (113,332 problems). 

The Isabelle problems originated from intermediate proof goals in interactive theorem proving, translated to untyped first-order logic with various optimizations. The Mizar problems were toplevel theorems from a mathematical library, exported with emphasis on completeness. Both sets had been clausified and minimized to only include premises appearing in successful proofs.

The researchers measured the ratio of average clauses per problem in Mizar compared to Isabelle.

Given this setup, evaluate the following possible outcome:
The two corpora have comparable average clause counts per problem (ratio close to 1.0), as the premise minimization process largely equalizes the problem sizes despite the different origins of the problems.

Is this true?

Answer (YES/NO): NO